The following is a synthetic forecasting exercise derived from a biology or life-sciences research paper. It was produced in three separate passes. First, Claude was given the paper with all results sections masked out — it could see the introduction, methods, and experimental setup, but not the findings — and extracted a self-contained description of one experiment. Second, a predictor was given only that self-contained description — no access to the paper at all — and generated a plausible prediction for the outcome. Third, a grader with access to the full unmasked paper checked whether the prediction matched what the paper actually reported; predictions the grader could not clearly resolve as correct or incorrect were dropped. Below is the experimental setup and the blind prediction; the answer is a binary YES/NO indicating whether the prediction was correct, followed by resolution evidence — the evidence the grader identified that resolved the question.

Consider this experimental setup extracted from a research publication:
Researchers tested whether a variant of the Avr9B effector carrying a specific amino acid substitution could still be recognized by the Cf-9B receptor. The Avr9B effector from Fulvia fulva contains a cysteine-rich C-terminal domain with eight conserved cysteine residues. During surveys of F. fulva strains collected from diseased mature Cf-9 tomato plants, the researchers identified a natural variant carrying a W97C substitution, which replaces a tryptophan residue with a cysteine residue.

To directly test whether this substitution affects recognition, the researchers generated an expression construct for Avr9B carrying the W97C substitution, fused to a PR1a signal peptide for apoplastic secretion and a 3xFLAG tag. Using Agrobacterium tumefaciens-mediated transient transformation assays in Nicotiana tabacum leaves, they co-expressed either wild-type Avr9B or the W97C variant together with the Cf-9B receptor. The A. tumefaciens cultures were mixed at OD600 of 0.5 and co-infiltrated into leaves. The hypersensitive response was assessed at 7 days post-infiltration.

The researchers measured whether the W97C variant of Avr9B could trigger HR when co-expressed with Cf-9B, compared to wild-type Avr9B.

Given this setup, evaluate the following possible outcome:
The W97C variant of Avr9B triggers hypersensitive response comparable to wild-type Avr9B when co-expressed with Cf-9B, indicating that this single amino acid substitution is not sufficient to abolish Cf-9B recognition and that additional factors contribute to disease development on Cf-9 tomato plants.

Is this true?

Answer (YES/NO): NO